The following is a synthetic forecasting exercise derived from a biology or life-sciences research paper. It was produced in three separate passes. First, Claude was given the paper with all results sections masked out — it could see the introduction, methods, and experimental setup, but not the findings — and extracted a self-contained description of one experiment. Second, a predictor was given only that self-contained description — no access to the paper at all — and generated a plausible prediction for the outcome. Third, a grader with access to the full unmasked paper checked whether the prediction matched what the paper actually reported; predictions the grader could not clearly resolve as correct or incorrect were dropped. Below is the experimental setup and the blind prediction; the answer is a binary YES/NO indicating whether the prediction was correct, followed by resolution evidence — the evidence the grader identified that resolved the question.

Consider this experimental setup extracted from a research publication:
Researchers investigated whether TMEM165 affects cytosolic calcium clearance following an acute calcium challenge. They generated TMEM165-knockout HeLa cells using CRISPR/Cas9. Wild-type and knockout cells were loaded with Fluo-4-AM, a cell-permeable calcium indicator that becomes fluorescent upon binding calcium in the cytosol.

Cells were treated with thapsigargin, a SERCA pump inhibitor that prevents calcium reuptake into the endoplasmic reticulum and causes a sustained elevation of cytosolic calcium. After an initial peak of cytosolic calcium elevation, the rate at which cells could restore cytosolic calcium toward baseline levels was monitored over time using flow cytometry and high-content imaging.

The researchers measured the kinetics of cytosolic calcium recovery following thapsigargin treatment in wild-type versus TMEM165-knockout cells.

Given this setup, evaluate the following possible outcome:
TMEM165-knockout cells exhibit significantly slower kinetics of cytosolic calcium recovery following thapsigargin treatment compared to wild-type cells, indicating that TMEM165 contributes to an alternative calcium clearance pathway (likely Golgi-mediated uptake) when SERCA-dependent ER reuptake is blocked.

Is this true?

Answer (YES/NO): NO